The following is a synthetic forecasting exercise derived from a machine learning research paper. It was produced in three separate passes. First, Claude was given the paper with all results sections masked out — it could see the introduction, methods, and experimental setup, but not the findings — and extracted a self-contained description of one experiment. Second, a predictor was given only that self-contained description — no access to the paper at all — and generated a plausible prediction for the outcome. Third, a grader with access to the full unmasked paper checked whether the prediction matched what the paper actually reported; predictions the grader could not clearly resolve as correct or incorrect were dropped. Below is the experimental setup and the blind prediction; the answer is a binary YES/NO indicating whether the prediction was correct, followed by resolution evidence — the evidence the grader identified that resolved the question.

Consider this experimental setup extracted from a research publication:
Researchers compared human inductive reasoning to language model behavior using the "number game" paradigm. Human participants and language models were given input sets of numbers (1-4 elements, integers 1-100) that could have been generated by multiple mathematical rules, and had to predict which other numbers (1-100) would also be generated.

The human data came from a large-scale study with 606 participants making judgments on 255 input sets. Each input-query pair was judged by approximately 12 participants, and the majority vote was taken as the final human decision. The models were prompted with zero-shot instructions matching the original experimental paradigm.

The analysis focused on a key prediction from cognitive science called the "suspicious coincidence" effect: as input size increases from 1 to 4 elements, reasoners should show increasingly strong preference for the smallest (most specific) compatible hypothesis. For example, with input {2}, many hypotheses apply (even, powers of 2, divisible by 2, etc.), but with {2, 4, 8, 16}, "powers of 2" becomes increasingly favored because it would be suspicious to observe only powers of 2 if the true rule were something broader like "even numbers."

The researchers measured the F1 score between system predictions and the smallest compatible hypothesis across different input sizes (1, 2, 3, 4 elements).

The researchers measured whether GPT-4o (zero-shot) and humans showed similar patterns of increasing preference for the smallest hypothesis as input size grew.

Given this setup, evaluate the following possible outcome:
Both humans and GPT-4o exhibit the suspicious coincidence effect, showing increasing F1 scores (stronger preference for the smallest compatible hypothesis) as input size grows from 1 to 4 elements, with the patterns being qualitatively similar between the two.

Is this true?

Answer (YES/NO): NO